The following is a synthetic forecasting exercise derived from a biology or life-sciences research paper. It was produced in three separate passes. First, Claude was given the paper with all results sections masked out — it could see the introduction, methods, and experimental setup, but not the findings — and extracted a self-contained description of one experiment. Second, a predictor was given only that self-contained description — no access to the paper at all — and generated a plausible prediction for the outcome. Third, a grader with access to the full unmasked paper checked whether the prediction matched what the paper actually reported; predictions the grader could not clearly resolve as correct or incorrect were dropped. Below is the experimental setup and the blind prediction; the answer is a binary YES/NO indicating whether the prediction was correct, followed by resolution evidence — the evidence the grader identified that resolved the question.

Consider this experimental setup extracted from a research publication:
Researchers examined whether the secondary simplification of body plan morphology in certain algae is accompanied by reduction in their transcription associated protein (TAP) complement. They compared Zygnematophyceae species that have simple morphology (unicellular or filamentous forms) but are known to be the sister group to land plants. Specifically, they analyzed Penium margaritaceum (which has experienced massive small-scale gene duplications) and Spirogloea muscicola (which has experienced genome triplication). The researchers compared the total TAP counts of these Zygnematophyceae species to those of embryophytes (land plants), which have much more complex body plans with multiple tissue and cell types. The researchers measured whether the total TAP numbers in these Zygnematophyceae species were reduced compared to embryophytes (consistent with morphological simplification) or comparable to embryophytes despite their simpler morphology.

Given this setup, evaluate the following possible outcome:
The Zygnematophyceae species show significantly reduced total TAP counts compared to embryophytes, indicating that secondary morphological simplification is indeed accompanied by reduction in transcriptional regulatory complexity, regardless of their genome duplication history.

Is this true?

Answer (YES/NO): NO